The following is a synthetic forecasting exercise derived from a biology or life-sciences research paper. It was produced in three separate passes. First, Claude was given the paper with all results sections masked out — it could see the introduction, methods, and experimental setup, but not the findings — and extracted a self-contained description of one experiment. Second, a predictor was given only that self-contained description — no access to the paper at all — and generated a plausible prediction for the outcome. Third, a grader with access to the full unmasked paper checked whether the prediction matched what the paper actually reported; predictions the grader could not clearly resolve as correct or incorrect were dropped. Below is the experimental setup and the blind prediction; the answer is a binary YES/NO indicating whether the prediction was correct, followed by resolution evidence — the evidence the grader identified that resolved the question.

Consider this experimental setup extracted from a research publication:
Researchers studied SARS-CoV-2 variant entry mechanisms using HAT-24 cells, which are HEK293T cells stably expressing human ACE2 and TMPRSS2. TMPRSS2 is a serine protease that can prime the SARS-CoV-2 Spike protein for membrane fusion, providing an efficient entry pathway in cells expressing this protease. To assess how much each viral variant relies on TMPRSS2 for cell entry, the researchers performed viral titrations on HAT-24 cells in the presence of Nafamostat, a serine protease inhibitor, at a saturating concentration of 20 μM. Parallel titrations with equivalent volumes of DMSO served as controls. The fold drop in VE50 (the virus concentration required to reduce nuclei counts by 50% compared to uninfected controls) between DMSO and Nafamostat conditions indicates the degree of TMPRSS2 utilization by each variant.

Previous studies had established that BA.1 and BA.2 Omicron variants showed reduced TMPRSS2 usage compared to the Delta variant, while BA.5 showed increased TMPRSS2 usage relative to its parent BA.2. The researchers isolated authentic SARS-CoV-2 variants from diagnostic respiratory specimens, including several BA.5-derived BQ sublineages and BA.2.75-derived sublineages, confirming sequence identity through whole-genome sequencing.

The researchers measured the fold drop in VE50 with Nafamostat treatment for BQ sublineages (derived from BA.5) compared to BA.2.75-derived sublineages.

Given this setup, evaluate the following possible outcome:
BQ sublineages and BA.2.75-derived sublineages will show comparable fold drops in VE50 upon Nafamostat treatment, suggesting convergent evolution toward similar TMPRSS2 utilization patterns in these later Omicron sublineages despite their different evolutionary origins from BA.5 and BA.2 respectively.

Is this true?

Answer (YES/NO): NO